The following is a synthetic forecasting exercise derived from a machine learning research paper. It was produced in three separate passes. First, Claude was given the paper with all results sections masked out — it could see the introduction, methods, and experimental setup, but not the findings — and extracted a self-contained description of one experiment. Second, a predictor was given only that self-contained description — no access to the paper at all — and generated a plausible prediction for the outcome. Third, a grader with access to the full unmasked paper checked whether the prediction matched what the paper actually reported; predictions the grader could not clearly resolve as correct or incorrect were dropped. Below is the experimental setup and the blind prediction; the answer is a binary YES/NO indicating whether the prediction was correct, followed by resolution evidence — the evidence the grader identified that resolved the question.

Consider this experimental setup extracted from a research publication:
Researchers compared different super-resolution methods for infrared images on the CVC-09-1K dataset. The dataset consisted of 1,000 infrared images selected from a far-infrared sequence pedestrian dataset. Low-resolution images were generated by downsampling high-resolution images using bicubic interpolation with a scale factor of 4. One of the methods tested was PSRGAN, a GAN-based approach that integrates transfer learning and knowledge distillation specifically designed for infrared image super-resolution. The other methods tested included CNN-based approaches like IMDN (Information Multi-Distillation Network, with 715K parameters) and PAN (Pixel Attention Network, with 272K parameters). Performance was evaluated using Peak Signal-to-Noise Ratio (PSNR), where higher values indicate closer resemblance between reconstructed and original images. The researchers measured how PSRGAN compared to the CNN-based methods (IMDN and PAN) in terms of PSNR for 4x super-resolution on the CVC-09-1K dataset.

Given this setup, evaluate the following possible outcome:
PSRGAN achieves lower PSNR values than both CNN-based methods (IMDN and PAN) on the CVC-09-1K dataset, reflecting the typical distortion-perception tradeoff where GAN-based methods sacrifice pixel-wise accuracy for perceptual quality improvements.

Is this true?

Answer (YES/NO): YES